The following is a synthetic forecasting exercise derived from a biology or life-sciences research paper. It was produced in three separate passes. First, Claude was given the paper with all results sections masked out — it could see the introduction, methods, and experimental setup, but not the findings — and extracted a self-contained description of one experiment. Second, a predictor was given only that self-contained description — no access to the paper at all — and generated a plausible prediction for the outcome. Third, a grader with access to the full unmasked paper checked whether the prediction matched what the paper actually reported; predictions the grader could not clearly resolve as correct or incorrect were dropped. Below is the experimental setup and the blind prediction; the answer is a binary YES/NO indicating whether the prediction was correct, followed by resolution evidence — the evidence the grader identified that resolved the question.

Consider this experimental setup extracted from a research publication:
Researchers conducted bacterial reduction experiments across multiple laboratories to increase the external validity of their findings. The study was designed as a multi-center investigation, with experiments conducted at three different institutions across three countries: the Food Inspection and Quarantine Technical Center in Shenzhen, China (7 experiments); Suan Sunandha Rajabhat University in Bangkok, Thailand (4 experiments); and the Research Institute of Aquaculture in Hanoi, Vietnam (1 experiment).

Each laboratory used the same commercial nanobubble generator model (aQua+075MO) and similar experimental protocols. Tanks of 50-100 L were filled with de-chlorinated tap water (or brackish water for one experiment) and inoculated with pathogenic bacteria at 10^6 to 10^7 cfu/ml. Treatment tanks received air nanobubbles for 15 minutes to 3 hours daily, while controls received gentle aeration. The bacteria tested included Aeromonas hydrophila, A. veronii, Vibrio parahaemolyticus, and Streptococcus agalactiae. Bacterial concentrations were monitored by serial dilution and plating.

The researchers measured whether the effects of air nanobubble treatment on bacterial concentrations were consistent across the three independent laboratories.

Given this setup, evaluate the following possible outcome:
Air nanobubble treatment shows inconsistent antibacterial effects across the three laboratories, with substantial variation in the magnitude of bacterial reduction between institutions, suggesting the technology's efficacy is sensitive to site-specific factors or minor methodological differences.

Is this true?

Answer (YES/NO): NO